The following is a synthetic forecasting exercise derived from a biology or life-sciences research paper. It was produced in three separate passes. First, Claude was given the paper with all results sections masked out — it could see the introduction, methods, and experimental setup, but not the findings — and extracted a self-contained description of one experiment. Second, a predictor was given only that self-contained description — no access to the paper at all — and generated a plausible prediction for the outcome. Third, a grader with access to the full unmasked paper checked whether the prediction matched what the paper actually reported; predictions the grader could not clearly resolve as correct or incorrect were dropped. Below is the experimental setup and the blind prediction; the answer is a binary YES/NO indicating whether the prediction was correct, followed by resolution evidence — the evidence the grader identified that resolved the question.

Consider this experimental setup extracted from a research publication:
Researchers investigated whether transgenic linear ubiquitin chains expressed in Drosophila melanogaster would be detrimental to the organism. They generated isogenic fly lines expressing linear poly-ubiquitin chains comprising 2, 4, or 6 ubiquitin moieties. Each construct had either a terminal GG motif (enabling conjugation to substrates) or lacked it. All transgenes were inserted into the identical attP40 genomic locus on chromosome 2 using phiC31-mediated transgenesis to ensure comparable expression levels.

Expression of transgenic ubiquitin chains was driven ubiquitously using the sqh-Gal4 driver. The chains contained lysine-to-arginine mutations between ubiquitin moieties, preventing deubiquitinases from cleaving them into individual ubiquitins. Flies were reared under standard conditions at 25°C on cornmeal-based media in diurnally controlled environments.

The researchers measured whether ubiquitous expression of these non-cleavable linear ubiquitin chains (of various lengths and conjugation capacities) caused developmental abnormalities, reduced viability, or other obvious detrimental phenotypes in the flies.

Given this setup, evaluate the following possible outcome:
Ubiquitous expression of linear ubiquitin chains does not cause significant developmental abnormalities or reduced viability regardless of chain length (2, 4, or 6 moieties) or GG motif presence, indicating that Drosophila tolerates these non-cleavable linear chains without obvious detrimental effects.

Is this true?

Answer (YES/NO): YES